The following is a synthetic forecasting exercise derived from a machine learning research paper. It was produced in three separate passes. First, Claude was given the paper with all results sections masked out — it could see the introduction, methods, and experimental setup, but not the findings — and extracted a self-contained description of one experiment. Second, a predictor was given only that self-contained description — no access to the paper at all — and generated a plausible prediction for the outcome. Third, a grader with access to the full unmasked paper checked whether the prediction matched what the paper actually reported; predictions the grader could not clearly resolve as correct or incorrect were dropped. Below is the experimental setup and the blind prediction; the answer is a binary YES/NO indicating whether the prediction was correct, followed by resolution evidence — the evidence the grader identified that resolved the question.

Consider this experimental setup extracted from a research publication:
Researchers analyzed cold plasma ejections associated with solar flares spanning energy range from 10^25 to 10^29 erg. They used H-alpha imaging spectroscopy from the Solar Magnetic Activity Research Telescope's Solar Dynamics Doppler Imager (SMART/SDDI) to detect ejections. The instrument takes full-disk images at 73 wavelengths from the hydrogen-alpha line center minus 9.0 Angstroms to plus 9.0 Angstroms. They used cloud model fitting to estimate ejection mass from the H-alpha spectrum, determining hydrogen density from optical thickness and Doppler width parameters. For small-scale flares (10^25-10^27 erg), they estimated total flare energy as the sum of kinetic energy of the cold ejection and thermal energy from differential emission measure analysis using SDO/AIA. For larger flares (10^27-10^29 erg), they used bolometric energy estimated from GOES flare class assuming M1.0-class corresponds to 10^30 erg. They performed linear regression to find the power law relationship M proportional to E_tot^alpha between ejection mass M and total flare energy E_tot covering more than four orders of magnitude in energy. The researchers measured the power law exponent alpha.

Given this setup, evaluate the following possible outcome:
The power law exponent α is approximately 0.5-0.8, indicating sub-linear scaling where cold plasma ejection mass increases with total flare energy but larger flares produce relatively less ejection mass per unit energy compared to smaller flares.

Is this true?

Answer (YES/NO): YES